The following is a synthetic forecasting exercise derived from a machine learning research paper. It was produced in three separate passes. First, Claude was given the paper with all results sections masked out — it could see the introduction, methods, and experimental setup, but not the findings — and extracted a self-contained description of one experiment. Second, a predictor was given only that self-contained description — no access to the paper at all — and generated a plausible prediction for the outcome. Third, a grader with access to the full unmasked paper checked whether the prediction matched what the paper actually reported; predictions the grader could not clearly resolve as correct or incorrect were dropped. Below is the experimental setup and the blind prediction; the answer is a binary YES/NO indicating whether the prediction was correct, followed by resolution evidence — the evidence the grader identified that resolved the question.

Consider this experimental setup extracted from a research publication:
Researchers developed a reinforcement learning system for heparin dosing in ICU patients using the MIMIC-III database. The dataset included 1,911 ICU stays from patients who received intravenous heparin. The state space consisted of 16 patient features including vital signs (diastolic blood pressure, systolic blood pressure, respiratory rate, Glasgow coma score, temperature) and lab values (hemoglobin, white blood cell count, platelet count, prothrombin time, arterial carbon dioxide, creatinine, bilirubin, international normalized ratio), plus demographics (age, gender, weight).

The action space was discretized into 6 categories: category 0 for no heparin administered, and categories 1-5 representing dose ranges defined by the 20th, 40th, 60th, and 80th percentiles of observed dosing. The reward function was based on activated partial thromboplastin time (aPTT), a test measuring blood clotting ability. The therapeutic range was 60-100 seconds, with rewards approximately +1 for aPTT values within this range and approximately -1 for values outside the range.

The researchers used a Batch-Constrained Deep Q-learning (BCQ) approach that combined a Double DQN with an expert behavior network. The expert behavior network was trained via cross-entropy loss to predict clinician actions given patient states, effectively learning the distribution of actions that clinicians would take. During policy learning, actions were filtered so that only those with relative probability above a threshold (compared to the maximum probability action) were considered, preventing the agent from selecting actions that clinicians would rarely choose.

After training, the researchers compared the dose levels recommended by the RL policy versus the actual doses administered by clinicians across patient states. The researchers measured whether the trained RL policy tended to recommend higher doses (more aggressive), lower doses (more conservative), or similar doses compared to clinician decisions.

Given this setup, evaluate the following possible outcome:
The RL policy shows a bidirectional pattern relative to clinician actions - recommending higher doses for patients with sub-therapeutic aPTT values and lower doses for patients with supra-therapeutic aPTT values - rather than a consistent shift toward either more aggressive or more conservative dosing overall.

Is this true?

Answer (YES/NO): NO